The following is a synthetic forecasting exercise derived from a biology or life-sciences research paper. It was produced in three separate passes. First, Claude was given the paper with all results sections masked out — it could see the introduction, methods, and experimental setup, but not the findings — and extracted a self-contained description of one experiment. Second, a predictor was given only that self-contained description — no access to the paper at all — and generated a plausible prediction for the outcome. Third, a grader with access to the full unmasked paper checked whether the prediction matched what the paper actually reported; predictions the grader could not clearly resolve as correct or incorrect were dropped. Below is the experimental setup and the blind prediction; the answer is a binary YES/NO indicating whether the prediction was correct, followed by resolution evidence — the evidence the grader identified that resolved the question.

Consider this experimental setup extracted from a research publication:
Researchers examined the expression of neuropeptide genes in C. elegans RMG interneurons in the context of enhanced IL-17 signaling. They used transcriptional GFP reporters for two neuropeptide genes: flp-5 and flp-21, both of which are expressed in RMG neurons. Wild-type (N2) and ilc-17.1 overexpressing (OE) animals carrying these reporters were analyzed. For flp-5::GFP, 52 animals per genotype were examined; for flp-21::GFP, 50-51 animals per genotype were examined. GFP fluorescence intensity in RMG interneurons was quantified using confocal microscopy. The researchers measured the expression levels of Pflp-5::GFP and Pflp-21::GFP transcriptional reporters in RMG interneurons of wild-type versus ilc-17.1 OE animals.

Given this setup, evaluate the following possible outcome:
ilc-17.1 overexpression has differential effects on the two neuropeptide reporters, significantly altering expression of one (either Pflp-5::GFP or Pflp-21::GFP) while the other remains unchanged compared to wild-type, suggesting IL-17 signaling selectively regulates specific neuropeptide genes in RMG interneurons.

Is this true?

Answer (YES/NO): NO